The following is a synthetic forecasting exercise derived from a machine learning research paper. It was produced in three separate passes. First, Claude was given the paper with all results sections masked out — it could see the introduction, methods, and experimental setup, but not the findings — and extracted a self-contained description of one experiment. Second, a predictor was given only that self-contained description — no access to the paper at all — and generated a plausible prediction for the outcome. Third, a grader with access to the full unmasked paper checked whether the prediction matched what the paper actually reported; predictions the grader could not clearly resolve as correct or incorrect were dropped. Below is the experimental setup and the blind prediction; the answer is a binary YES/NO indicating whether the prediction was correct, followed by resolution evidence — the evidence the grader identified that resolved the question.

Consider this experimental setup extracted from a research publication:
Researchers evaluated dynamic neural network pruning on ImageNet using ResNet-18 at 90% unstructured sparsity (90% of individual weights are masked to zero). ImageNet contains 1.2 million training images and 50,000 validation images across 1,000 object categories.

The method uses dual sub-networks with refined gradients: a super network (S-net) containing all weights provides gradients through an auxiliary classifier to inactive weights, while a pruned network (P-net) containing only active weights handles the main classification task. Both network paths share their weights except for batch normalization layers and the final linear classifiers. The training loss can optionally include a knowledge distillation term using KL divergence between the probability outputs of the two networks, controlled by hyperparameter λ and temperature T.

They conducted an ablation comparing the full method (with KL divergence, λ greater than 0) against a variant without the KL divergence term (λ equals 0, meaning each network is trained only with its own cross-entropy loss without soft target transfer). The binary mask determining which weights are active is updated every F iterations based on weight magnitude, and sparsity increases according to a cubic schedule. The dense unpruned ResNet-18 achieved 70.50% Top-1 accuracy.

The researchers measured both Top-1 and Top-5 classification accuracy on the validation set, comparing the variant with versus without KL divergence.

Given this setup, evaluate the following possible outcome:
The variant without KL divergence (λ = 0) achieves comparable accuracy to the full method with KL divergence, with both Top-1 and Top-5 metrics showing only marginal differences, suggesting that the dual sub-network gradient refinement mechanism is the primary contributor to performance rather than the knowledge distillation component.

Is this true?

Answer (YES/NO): YES